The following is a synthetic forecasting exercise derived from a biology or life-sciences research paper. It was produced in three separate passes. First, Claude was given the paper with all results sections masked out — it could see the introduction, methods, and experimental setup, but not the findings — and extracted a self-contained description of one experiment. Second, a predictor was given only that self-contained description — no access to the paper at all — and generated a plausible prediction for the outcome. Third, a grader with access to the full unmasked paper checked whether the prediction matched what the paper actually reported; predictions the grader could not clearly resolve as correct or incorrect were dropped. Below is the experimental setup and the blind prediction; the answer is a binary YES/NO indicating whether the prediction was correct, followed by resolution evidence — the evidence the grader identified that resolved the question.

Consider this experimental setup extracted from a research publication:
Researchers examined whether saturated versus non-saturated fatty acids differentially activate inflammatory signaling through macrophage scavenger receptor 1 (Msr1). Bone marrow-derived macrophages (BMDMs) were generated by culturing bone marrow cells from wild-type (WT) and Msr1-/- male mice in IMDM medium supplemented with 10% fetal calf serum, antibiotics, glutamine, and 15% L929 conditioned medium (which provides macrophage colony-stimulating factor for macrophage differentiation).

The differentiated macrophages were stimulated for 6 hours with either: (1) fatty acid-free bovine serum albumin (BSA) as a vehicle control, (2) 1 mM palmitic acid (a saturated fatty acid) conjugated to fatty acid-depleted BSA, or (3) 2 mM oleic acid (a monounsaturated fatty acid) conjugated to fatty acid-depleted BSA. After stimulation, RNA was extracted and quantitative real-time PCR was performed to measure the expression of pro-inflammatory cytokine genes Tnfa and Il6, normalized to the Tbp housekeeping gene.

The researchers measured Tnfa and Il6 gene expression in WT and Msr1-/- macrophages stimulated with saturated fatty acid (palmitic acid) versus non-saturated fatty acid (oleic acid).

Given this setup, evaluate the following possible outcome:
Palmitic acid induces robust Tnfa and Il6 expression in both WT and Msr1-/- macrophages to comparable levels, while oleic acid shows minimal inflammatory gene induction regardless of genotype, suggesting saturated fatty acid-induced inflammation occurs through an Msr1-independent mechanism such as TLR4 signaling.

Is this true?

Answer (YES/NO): NO